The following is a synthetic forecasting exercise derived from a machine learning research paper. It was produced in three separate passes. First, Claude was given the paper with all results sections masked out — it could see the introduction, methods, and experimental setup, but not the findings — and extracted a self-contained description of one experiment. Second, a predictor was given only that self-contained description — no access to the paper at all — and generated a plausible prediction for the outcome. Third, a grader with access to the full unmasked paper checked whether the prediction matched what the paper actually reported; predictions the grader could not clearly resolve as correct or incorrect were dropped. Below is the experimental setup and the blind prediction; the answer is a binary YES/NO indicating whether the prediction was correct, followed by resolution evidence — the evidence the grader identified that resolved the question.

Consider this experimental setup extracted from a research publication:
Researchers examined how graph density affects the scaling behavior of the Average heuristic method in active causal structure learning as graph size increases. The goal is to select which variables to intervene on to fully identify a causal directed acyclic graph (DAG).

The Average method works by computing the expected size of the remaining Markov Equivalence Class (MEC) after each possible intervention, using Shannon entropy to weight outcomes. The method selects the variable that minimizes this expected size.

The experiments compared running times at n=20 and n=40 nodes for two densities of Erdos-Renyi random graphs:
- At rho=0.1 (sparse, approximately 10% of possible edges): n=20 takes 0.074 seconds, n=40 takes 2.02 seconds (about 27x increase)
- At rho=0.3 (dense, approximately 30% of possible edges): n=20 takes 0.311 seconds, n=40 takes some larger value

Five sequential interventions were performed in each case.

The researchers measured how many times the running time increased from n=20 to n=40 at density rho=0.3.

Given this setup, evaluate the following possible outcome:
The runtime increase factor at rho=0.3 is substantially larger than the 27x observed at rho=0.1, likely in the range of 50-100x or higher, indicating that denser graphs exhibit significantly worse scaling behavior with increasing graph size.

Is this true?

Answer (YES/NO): YES